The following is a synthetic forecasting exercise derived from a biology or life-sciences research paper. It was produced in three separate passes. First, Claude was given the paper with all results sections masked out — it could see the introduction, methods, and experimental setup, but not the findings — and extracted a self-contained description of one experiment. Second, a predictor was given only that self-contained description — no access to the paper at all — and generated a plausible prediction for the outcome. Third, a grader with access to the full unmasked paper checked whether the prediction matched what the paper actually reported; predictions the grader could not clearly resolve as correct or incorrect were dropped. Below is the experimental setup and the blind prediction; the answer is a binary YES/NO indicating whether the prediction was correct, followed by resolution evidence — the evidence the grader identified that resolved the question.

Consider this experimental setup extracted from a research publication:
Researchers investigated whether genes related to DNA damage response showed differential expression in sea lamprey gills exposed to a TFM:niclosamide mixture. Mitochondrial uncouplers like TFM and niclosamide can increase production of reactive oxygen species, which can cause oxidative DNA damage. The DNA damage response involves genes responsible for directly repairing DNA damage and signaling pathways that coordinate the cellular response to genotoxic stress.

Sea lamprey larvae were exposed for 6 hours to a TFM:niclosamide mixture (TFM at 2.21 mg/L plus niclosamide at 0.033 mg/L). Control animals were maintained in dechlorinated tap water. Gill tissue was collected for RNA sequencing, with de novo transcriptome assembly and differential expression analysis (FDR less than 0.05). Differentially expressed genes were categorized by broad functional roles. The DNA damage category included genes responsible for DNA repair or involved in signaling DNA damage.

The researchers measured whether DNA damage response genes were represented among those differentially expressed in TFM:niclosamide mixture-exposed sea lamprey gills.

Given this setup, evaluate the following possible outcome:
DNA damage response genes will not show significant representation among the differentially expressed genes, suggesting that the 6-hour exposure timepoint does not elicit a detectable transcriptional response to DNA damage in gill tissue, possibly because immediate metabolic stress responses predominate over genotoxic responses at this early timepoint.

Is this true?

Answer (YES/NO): YES